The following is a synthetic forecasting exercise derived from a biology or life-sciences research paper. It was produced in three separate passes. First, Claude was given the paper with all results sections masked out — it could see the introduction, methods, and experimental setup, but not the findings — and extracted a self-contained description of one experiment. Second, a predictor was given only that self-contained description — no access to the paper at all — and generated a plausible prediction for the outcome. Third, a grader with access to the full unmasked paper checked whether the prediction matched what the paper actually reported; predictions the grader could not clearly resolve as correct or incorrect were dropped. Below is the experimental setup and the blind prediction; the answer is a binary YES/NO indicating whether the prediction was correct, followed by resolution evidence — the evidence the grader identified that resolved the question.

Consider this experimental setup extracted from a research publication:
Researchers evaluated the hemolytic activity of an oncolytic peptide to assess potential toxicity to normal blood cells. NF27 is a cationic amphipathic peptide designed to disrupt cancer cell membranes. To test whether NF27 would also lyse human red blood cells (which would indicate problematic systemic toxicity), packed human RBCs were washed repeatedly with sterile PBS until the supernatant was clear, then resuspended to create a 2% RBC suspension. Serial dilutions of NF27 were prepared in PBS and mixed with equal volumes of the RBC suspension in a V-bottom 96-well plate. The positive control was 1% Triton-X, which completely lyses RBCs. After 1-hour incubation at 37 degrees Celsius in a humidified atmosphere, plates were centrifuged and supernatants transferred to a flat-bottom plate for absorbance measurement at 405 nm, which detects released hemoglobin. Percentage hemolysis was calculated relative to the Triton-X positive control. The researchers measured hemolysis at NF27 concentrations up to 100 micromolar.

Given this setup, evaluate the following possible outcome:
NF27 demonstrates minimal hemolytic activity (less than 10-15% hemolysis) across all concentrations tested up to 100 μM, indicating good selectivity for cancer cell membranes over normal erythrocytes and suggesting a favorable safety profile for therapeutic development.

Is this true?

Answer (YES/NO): YES